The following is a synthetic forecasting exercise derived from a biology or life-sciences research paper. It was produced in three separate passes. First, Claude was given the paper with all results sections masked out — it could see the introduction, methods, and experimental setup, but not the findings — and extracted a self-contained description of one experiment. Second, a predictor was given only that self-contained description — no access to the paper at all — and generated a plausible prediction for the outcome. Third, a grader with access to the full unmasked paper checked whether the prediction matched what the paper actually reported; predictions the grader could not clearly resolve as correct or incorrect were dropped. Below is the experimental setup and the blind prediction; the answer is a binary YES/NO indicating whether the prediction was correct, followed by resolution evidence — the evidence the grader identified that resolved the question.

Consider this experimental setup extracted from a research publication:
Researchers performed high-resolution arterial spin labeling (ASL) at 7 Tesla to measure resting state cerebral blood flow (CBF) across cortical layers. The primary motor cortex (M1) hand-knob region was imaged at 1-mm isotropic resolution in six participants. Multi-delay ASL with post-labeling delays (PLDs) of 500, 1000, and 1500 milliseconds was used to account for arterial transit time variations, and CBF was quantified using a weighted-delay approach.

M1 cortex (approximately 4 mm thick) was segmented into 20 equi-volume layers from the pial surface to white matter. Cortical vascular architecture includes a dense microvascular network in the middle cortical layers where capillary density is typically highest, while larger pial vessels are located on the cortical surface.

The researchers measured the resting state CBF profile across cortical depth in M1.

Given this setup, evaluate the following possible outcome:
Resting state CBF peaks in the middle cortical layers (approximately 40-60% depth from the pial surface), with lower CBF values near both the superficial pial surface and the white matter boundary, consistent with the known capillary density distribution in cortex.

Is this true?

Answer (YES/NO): YES